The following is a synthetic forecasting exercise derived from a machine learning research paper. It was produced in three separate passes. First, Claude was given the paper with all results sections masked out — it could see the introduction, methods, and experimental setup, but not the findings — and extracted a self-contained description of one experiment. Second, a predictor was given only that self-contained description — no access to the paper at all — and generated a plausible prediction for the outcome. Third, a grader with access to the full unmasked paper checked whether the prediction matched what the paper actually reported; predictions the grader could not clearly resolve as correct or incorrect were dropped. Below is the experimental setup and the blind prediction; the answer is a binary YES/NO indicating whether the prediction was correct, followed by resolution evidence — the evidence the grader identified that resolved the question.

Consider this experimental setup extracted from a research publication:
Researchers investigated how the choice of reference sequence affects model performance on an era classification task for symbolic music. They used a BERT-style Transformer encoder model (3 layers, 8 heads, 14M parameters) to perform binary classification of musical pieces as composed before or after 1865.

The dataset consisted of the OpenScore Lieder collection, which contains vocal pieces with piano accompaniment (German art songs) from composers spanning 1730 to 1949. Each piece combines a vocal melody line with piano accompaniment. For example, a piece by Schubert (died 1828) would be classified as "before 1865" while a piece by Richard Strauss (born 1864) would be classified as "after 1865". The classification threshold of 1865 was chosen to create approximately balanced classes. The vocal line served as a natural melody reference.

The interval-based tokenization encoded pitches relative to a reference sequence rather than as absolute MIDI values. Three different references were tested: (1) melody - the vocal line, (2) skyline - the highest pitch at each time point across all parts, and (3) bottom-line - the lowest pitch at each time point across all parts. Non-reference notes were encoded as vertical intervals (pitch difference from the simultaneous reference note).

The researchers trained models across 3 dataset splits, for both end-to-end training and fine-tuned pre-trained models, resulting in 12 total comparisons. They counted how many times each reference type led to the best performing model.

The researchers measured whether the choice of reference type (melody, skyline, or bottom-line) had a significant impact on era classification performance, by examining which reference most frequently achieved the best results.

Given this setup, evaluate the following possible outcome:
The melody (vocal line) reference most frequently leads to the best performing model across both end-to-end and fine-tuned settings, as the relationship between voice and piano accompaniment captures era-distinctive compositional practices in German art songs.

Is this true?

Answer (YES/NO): NO